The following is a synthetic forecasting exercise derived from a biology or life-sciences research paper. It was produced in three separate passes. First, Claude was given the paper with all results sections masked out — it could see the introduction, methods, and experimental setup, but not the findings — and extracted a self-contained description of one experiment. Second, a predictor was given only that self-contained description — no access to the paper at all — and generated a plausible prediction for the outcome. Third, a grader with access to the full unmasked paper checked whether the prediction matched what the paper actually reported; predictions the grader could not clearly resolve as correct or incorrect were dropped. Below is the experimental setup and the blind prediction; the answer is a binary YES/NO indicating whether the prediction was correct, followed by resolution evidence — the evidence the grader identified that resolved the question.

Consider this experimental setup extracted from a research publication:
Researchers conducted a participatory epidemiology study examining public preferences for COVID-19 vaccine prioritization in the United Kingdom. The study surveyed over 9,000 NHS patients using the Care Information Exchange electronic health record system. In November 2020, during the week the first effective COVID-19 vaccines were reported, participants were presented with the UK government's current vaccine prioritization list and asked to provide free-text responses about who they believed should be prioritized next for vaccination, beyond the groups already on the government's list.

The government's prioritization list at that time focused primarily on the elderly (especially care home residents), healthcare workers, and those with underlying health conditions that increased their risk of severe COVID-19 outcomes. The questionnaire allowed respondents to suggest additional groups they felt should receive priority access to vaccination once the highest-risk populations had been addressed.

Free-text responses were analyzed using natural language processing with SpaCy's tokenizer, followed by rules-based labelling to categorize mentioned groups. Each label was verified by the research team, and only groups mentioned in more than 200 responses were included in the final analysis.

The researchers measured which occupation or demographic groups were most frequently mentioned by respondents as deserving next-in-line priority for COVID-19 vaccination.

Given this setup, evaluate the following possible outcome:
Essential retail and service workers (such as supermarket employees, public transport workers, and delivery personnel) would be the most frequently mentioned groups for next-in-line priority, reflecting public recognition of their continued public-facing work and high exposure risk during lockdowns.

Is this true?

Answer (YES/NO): NO